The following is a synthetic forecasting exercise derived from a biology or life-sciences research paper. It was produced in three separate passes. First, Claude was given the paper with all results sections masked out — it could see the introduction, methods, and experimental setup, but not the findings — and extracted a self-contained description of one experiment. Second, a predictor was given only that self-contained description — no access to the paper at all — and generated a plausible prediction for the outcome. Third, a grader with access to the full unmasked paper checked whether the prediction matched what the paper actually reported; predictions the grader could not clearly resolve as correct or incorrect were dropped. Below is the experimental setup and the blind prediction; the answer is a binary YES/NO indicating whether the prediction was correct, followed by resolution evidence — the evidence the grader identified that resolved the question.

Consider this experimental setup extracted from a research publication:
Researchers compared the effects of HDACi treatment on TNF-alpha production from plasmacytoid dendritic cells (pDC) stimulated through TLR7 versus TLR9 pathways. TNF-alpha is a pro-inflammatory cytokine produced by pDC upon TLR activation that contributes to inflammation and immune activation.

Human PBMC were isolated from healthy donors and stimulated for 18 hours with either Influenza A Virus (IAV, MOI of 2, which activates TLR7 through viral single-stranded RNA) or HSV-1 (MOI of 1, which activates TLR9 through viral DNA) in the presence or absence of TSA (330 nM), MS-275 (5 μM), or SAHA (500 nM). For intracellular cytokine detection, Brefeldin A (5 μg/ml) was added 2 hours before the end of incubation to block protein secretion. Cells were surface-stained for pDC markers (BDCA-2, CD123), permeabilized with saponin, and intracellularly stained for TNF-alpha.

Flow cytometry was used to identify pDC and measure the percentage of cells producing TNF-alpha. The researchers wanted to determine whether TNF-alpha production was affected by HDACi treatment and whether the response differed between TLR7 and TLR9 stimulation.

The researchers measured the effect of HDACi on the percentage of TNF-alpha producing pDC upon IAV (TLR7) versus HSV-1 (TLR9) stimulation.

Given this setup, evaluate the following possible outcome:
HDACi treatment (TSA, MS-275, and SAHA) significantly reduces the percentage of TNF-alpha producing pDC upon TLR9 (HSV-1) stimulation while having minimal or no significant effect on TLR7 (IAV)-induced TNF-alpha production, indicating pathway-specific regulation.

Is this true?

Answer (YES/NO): NO